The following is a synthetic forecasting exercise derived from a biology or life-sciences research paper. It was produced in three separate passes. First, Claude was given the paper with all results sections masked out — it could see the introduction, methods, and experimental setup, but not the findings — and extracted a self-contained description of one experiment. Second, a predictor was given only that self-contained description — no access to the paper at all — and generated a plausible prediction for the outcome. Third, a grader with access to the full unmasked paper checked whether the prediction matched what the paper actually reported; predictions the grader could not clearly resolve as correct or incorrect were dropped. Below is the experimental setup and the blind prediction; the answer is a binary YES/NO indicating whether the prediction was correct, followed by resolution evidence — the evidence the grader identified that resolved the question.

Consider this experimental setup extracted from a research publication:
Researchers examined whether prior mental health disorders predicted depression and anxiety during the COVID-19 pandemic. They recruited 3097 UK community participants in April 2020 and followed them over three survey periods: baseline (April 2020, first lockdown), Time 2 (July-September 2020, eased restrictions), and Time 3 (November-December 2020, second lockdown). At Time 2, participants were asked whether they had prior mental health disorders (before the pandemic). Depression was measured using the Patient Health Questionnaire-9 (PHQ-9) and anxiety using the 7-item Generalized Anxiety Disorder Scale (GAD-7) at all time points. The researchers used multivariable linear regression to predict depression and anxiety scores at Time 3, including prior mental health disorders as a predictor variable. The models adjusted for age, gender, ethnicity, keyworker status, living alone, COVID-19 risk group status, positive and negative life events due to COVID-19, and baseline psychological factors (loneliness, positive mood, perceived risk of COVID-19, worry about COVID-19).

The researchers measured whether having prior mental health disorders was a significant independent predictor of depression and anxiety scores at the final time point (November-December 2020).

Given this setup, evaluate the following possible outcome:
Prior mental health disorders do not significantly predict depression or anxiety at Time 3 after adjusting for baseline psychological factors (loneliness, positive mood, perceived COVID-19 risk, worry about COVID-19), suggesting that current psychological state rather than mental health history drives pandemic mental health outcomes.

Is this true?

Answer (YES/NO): NO